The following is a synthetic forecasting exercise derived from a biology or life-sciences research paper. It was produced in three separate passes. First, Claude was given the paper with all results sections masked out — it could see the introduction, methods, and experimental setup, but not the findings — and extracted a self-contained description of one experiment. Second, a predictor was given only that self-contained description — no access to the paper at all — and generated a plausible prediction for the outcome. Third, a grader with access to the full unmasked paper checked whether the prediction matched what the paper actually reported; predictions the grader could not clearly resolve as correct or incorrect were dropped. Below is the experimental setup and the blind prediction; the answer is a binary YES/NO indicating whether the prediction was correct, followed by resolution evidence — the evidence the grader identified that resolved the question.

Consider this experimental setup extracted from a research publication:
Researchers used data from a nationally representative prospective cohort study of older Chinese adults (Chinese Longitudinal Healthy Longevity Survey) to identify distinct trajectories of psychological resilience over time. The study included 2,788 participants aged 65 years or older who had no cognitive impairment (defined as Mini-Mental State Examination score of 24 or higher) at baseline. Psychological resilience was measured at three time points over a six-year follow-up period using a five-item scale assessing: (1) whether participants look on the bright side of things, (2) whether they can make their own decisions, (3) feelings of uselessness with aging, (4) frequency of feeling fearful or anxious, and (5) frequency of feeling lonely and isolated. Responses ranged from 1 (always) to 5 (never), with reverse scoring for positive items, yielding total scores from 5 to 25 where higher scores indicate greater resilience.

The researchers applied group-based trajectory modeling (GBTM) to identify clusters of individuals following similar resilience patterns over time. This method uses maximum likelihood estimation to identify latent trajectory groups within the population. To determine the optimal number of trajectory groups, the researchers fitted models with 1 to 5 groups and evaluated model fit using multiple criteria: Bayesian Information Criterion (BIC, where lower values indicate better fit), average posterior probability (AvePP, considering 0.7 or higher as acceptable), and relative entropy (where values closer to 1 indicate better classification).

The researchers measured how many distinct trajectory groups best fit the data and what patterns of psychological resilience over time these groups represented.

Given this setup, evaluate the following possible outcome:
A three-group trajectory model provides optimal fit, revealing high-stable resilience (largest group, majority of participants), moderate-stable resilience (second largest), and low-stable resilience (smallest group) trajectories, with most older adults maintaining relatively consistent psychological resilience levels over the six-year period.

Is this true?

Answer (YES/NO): NO